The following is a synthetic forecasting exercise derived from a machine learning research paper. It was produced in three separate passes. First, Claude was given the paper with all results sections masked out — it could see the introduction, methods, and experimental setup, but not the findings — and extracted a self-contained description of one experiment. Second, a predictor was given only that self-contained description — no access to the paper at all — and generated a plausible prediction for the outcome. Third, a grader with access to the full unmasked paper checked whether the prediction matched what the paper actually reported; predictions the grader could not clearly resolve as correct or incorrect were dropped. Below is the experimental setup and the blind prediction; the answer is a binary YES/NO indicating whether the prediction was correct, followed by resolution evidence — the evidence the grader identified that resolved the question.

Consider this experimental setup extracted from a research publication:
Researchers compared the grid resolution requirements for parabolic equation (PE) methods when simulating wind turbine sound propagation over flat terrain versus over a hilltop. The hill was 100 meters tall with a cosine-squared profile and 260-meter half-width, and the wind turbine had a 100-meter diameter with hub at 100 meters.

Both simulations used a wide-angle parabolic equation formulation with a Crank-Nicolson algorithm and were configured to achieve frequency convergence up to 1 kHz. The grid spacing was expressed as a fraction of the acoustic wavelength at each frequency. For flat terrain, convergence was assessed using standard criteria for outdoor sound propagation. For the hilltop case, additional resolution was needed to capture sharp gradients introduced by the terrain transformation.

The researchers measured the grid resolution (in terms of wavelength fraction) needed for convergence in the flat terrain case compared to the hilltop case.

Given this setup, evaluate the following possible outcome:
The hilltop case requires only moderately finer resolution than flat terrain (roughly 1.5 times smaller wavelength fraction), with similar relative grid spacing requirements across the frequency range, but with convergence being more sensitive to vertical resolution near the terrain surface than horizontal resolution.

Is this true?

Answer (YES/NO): NO